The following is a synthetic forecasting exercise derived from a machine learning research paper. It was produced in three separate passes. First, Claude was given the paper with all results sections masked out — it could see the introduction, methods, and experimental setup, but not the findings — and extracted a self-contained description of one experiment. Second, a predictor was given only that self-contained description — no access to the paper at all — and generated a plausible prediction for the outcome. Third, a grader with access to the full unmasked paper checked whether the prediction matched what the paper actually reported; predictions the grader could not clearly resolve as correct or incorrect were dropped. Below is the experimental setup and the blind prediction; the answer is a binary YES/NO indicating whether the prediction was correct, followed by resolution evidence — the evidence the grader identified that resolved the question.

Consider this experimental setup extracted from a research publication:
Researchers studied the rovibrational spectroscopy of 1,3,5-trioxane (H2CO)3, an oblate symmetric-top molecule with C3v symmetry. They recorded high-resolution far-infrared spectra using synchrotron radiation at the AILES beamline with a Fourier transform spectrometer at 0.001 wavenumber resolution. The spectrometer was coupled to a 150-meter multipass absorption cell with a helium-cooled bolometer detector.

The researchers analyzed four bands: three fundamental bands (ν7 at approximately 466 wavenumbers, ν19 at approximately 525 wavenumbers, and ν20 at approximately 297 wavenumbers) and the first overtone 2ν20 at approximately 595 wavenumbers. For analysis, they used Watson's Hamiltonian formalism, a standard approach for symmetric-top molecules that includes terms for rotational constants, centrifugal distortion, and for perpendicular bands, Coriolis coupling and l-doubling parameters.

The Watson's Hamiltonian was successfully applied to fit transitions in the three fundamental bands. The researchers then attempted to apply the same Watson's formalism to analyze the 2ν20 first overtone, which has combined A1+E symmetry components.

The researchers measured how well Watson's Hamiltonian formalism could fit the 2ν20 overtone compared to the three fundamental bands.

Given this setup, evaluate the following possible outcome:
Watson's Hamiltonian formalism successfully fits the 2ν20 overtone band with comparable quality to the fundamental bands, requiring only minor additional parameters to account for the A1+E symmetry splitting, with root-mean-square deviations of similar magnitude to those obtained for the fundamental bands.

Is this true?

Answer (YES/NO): NO